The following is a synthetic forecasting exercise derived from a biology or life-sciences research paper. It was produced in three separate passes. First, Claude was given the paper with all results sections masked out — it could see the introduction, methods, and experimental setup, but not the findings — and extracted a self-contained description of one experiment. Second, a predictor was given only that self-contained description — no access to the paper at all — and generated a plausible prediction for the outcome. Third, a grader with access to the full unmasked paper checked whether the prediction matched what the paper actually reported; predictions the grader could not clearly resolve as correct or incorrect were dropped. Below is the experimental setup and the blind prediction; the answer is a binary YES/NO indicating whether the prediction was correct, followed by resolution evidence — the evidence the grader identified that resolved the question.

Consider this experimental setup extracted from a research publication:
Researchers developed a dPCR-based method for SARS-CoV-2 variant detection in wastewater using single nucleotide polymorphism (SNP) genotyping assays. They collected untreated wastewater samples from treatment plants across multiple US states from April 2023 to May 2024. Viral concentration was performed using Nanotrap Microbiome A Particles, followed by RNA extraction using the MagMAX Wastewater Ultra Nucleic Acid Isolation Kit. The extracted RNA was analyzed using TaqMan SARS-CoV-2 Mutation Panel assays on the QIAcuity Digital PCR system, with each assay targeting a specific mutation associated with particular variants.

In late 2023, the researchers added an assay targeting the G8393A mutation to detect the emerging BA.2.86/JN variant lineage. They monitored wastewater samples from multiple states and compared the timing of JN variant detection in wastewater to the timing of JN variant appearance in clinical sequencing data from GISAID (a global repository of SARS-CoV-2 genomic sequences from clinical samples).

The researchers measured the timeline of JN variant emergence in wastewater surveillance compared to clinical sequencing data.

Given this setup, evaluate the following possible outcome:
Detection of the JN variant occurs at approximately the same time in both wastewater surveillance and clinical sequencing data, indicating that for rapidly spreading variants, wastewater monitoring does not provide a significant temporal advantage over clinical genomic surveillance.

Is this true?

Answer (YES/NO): YES